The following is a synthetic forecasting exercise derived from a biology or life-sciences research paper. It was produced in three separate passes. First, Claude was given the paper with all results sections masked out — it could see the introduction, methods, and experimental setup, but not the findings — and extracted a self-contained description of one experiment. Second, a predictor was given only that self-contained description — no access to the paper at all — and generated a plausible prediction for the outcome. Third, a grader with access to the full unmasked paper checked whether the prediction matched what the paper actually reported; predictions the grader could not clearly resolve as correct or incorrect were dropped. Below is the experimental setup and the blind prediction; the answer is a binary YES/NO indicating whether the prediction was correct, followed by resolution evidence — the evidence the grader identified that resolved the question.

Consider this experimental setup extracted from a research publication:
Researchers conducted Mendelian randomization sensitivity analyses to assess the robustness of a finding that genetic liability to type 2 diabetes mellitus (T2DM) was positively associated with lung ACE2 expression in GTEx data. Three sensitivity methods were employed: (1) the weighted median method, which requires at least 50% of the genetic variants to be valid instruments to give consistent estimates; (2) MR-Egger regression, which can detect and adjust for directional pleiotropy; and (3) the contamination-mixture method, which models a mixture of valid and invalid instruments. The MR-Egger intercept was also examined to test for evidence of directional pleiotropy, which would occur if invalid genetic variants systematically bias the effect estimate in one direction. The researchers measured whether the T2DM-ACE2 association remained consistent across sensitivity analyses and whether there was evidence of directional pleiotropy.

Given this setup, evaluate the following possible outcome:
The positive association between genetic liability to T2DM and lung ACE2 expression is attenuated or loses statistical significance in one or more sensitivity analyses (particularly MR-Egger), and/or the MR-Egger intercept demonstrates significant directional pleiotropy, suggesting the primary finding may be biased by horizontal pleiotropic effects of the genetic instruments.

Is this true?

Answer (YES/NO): NO